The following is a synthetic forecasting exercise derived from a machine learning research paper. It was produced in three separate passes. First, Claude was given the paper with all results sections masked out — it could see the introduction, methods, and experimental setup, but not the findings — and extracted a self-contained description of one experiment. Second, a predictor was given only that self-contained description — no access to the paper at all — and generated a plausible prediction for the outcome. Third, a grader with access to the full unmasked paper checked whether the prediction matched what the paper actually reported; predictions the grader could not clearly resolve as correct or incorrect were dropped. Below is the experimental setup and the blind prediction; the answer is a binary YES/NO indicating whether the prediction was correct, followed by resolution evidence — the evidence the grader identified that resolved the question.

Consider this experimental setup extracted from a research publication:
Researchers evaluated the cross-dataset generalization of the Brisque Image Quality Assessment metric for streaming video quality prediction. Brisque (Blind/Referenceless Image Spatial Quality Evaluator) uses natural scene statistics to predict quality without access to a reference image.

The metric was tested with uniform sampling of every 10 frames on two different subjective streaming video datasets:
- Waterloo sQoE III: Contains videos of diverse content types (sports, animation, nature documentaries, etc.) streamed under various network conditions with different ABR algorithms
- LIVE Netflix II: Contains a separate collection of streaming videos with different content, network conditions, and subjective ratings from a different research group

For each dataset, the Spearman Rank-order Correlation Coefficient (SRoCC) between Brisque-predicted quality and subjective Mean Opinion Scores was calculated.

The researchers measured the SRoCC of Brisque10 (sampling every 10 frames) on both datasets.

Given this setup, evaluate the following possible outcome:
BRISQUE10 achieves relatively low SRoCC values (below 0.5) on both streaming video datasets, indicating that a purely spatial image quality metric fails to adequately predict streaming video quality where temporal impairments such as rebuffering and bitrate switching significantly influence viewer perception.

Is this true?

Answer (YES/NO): YES